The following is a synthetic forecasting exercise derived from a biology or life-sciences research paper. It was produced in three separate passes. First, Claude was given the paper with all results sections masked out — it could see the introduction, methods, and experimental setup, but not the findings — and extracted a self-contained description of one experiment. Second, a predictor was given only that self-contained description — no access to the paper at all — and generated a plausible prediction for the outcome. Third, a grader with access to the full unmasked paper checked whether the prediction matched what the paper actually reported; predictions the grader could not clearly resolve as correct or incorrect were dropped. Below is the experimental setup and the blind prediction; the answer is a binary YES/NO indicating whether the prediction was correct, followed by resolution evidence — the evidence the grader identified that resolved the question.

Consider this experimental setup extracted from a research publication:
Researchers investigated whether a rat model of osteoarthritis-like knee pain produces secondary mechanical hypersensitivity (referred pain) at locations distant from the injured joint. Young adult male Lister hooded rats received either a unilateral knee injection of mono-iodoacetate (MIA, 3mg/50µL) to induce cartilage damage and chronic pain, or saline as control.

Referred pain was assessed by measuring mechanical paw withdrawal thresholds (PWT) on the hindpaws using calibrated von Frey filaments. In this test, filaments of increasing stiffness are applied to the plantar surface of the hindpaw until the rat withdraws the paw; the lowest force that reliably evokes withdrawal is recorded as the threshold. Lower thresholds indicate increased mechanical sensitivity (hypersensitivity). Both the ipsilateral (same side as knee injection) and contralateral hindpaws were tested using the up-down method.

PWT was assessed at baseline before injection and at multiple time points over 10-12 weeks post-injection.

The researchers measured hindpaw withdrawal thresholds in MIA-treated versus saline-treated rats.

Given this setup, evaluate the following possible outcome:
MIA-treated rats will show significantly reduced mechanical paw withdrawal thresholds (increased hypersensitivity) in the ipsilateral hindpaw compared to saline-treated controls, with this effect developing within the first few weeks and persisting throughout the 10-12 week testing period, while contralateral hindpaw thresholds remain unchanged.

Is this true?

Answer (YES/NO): NO